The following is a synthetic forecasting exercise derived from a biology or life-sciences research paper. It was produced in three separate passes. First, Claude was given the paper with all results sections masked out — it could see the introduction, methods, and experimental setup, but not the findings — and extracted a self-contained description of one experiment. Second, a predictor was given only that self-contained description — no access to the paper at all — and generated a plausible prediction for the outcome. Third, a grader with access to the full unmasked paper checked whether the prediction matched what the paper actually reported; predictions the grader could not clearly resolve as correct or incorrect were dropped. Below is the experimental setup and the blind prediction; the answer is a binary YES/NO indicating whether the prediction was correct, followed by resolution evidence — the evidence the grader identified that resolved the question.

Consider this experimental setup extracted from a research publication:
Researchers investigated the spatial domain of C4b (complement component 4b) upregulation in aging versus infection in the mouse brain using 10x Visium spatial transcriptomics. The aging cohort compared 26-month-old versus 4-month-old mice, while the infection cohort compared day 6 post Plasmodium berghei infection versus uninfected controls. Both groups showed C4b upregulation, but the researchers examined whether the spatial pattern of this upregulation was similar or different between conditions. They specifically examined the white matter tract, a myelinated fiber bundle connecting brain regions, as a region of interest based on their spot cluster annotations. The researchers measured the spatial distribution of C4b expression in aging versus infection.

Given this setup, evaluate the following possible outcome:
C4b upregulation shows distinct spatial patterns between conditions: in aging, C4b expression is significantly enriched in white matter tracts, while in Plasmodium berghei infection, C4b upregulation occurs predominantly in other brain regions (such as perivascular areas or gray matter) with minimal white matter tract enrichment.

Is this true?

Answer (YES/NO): YES